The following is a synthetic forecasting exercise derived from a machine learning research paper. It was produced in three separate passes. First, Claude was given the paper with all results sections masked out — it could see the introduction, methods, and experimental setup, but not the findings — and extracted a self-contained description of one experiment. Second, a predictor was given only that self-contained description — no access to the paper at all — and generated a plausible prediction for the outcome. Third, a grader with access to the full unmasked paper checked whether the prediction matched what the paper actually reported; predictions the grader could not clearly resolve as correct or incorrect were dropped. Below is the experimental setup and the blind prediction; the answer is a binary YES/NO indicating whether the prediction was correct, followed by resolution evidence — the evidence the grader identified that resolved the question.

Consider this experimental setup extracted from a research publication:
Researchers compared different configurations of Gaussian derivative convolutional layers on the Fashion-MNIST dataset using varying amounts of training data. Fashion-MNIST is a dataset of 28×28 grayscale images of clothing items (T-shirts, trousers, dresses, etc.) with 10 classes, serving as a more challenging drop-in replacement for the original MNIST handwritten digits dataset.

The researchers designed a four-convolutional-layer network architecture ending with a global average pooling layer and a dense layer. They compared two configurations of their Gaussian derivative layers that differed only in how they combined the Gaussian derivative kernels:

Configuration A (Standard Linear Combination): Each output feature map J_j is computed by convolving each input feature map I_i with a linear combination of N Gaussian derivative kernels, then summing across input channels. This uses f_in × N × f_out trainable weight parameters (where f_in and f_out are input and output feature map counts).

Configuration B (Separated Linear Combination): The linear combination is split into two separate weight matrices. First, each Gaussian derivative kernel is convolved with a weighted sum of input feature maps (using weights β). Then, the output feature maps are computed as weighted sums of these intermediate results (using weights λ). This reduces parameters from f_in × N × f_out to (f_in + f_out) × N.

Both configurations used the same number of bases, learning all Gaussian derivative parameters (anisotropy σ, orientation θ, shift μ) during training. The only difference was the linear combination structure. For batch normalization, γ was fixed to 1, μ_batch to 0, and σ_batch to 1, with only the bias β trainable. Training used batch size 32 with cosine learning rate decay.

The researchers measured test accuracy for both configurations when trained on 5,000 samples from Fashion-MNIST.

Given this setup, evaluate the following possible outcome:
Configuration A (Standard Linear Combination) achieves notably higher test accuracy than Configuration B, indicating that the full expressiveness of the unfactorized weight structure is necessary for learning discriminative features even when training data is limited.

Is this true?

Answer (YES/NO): NO